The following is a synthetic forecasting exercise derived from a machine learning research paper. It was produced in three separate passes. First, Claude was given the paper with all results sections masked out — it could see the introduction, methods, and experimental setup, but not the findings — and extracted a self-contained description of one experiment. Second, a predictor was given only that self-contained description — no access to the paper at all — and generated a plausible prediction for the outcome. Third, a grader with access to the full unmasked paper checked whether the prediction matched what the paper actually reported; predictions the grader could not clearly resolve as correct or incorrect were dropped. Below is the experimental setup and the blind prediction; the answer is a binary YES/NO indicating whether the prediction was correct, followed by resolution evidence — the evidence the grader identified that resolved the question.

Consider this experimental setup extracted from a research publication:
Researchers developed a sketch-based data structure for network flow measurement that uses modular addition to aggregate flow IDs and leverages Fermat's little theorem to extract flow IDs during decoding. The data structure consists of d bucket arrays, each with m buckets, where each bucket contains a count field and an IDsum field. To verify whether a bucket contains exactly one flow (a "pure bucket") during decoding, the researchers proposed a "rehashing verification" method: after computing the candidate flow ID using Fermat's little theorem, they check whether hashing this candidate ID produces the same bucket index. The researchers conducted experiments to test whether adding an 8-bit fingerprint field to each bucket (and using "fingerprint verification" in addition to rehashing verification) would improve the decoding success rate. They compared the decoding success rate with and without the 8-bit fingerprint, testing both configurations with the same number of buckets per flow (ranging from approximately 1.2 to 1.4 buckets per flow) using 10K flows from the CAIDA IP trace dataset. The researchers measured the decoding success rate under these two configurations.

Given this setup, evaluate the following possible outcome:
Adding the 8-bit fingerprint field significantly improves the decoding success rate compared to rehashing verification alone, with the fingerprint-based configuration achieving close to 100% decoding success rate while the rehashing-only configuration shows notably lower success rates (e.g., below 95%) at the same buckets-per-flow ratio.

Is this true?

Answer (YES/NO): NO